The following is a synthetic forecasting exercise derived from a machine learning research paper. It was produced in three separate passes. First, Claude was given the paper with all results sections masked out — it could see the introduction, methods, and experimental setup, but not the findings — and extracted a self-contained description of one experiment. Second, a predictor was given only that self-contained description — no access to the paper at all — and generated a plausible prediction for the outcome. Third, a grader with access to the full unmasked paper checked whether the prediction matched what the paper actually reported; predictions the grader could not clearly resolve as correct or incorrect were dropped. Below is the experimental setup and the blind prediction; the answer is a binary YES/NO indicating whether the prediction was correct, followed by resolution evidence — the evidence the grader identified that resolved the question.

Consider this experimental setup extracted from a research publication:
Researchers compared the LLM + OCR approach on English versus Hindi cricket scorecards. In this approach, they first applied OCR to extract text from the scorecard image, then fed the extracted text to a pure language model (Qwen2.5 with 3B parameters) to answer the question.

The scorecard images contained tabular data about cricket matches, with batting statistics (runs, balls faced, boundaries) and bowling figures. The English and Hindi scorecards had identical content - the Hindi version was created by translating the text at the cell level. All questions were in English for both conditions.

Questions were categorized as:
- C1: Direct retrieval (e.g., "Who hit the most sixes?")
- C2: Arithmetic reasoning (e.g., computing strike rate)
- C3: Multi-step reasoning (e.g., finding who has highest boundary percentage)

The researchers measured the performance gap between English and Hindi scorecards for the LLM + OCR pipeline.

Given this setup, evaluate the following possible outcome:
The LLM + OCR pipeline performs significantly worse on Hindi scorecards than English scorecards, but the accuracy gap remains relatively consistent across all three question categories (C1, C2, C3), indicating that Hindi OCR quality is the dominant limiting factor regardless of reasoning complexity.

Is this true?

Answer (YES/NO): NO